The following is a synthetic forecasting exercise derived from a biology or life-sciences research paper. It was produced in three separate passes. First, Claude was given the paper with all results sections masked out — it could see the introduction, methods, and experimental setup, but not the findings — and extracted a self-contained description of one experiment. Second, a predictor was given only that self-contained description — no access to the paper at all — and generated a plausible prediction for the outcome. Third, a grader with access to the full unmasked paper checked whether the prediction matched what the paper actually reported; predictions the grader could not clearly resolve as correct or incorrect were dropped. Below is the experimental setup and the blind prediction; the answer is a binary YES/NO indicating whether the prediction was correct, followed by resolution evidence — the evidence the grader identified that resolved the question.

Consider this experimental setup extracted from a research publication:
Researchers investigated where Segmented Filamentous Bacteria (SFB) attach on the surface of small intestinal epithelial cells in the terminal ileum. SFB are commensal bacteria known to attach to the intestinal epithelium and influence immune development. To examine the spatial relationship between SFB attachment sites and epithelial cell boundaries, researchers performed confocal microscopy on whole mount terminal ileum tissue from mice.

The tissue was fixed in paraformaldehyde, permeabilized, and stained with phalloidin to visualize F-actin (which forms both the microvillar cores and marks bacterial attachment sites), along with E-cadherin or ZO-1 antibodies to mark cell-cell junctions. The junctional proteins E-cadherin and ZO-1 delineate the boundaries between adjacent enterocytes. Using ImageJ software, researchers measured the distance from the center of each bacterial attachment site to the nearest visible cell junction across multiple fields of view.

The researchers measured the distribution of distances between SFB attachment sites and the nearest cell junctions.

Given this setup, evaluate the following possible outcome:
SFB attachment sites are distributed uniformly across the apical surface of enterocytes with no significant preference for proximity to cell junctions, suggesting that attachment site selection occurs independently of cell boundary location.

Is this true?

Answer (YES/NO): NO